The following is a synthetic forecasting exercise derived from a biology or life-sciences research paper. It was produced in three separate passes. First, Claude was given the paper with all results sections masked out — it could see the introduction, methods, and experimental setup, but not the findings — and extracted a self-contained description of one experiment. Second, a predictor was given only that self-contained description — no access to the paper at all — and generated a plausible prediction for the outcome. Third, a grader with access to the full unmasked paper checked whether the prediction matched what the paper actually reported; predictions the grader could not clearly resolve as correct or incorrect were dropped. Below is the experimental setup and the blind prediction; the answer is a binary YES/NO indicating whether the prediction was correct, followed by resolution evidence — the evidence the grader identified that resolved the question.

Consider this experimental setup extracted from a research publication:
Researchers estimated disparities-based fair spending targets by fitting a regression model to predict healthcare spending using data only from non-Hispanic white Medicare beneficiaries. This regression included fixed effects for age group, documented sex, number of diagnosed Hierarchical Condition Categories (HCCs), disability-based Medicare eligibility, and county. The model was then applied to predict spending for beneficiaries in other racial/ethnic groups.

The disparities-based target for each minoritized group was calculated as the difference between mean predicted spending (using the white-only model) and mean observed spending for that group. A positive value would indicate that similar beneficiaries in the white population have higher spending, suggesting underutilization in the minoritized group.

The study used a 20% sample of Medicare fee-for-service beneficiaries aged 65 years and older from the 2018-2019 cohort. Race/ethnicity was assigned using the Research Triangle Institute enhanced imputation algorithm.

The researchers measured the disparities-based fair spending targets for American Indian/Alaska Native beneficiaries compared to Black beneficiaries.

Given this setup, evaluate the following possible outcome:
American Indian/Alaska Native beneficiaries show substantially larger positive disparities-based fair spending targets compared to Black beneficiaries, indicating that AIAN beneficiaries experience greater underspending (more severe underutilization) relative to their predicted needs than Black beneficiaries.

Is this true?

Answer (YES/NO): NO